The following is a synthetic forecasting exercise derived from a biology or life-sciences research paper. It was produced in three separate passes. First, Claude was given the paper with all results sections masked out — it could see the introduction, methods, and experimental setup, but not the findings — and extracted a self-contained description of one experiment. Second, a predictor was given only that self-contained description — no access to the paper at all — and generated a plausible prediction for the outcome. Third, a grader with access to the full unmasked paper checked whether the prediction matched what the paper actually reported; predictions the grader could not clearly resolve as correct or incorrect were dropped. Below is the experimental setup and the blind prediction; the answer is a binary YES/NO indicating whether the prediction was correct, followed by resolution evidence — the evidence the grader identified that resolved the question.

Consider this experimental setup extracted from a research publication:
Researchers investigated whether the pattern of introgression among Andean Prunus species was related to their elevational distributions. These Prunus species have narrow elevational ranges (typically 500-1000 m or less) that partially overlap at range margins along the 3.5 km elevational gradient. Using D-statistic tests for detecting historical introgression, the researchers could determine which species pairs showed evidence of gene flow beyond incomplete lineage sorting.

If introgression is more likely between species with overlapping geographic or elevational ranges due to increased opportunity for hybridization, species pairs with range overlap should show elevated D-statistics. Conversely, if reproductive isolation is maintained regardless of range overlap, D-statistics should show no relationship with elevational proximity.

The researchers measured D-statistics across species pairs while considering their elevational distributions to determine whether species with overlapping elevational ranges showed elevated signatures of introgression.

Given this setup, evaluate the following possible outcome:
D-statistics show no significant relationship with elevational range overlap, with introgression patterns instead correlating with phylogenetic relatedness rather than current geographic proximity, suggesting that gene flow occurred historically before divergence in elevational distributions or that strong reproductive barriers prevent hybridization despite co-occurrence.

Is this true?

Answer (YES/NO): NO